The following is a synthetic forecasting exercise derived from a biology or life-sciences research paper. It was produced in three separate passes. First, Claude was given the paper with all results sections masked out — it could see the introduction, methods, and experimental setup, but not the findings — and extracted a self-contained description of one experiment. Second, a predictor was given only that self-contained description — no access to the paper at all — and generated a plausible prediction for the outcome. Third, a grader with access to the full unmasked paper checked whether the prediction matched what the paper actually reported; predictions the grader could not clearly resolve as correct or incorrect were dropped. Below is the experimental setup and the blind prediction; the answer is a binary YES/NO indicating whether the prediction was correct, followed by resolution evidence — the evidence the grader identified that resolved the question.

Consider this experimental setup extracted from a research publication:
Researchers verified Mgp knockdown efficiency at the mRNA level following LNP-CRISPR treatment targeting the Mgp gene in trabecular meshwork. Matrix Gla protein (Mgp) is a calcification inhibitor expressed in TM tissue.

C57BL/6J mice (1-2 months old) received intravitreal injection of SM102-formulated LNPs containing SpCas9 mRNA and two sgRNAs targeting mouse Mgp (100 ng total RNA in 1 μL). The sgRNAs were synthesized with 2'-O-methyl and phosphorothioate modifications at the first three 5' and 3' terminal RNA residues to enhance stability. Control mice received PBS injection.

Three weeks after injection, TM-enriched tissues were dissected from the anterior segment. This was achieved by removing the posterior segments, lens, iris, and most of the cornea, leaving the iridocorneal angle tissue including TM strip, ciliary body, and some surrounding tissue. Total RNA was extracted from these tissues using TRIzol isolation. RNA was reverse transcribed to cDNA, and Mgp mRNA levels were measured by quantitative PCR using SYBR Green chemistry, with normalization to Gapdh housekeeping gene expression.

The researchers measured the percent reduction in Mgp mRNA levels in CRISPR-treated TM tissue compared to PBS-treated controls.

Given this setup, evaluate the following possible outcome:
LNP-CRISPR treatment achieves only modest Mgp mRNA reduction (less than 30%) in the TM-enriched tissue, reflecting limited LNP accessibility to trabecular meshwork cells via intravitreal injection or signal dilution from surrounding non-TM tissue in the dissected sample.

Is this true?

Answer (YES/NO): NO